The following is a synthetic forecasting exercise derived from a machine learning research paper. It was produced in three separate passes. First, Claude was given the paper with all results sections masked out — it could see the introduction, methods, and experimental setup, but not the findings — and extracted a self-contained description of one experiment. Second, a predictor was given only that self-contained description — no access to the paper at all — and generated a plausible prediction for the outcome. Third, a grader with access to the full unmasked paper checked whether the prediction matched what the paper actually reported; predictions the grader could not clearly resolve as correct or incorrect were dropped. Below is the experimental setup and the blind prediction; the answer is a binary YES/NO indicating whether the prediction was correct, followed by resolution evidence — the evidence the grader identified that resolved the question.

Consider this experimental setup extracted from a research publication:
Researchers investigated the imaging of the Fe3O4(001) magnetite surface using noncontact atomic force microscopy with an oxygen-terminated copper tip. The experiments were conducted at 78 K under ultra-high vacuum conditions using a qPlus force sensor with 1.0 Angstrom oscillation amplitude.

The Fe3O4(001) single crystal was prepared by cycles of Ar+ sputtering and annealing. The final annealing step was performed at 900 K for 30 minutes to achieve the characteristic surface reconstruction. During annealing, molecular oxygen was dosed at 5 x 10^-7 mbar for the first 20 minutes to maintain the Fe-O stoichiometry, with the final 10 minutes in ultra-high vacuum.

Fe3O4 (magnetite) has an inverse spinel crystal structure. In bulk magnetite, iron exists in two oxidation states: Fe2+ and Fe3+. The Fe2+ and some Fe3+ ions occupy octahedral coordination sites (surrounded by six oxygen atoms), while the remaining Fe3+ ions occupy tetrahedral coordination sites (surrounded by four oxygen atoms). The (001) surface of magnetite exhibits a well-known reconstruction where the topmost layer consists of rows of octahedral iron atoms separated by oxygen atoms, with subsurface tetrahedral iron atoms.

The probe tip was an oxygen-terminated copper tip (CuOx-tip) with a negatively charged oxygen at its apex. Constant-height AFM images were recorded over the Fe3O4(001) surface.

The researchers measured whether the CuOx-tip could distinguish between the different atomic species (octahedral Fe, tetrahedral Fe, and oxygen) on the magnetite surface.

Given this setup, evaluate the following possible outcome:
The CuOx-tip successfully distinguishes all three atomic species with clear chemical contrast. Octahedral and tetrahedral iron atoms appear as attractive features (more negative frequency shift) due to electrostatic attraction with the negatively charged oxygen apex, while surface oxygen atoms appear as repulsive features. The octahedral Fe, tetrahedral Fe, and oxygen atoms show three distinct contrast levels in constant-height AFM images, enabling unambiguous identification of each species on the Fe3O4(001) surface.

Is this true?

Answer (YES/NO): NO